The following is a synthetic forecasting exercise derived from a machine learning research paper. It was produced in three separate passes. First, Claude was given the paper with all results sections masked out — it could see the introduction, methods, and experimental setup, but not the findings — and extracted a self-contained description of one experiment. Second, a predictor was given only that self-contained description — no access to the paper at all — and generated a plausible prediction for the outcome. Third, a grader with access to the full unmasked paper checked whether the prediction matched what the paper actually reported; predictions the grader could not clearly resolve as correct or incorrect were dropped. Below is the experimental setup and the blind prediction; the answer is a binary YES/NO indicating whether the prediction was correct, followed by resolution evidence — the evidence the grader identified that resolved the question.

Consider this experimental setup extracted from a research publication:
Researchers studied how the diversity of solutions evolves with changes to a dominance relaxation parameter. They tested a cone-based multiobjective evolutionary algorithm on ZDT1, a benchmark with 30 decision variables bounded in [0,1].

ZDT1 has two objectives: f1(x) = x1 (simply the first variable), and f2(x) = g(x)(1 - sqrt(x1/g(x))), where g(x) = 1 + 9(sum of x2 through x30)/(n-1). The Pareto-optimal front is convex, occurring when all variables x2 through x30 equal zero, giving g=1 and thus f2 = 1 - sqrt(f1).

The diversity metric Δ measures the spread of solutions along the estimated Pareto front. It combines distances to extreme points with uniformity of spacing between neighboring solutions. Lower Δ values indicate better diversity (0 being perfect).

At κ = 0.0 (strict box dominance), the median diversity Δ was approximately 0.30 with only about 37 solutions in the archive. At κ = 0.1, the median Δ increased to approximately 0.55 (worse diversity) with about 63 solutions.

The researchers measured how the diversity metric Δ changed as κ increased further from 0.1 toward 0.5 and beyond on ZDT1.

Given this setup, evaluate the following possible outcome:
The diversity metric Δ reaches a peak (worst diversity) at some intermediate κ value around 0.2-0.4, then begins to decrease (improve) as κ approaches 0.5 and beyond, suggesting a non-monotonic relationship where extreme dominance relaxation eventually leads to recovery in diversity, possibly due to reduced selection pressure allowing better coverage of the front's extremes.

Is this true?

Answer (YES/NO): NO